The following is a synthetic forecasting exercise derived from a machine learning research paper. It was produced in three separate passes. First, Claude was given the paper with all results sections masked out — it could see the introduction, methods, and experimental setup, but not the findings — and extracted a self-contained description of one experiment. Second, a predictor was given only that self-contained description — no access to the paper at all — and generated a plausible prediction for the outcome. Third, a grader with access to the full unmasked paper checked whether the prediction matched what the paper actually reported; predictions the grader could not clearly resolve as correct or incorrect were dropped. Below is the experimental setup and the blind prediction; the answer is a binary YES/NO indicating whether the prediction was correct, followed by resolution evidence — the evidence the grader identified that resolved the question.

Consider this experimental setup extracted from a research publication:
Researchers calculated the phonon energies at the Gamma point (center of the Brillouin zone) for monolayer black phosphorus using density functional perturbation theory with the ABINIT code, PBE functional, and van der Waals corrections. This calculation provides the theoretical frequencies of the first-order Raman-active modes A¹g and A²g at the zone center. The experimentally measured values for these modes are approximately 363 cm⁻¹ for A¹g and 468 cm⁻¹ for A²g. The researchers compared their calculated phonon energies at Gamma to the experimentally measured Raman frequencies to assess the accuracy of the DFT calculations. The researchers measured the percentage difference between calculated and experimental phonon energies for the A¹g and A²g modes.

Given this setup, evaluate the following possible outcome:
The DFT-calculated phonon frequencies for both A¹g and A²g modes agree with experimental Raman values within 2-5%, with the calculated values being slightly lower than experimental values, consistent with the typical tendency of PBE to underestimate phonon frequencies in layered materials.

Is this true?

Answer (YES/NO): YES